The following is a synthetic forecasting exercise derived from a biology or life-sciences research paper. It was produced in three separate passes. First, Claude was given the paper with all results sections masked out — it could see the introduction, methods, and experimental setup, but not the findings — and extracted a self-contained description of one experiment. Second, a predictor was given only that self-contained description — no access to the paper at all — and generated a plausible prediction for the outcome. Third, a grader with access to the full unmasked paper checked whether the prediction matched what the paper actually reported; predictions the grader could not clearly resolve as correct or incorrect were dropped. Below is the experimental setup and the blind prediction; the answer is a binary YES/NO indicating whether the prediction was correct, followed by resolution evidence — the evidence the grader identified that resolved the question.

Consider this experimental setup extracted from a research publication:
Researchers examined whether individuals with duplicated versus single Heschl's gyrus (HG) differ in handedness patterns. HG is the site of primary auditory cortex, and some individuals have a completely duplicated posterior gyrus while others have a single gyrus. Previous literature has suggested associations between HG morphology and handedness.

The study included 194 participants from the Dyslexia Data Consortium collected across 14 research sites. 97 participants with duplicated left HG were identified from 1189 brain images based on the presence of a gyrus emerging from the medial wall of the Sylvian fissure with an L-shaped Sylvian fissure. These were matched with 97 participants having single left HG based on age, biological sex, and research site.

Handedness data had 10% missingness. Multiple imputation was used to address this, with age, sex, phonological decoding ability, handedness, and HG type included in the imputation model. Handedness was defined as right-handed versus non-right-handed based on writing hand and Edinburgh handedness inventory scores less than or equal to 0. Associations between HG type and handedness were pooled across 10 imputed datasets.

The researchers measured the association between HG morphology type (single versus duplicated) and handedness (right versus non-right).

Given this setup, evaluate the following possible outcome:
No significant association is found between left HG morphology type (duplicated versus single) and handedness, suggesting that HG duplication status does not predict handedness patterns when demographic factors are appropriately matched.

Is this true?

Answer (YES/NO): NO